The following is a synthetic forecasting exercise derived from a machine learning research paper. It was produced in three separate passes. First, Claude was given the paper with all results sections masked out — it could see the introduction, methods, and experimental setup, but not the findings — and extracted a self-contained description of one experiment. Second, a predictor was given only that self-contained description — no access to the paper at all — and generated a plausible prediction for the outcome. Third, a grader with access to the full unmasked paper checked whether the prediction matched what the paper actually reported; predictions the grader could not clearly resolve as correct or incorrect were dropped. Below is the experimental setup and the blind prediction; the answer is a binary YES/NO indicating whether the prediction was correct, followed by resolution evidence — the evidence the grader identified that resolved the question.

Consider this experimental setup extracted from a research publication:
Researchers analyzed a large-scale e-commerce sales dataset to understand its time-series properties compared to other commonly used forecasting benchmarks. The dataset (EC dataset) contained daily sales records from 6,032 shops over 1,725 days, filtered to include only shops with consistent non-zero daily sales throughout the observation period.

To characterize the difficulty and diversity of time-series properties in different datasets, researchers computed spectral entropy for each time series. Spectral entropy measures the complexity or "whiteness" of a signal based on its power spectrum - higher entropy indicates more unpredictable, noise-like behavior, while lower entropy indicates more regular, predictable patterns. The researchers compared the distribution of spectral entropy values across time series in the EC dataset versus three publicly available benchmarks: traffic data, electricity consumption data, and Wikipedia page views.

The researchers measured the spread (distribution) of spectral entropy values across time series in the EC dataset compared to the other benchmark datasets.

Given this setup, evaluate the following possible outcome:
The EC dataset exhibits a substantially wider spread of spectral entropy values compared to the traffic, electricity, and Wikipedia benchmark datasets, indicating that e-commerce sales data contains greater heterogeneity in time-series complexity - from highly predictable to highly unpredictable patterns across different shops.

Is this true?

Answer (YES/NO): YES